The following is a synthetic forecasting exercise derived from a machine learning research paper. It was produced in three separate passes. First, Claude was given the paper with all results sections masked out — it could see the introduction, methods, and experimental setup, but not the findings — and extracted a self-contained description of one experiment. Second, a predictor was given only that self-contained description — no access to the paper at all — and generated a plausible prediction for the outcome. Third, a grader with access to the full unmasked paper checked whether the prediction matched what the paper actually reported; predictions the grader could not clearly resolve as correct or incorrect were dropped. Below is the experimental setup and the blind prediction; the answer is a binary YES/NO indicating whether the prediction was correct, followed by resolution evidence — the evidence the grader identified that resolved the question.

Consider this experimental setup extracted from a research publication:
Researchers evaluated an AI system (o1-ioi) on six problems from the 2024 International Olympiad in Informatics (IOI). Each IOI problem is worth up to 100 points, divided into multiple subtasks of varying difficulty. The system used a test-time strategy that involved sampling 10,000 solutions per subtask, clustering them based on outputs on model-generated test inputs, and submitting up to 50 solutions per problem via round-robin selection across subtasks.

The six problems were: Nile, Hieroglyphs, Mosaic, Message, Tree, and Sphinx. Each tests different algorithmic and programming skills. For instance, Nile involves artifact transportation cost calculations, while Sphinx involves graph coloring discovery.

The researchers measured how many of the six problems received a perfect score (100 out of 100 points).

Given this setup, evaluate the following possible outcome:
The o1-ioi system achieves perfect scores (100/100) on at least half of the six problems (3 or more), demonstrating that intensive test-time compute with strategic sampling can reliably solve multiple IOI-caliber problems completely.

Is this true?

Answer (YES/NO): NO